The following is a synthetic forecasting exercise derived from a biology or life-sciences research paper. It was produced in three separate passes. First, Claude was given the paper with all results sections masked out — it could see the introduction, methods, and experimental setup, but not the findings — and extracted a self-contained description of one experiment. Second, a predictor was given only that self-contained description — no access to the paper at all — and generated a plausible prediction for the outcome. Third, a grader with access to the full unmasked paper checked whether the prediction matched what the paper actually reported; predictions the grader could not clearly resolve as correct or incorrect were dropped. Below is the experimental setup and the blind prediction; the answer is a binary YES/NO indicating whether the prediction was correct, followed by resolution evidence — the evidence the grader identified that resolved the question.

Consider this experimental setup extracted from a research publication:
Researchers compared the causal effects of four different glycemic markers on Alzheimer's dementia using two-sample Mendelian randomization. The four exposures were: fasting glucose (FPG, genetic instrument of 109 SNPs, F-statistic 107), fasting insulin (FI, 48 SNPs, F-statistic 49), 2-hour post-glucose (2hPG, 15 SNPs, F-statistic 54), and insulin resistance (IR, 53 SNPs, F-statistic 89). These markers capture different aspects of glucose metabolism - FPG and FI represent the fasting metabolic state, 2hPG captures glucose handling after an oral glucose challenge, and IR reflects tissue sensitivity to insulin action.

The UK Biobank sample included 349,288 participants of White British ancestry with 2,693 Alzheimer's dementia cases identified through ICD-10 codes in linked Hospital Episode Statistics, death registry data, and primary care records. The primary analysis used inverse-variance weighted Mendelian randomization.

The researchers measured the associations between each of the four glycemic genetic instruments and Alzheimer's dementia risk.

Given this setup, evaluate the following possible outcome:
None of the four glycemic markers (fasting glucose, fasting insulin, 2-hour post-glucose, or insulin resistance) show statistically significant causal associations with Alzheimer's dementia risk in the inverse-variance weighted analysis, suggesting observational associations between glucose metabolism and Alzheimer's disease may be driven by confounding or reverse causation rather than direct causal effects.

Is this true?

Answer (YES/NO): NO